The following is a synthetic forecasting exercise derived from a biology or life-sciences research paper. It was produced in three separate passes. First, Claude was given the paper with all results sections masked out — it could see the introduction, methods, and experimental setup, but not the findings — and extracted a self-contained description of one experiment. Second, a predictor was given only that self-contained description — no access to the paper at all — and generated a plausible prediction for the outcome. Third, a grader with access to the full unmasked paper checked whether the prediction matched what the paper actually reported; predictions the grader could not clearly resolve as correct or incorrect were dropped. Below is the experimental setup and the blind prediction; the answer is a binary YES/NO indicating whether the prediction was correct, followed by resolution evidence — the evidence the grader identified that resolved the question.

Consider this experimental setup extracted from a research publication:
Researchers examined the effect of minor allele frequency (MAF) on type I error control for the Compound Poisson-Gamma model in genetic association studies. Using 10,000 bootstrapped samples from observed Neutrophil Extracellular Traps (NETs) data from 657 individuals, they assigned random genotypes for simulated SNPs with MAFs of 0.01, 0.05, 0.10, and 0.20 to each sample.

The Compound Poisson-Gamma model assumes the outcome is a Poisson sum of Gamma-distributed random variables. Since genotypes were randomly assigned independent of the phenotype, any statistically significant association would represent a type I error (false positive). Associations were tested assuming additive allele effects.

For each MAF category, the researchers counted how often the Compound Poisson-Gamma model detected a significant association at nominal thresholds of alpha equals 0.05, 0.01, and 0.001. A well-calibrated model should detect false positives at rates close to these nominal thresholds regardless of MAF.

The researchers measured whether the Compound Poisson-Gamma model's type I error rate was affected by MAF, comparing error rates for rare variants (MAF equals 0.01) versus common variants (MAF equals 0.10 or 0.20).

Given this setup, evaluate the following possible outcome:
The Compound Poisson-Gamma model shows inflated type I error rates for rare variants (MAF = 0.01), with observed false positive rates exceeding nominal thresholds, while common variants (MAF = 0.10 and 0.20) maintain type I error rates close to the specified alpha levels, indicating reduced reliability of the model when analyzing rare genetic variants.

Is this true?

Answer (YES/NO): NO